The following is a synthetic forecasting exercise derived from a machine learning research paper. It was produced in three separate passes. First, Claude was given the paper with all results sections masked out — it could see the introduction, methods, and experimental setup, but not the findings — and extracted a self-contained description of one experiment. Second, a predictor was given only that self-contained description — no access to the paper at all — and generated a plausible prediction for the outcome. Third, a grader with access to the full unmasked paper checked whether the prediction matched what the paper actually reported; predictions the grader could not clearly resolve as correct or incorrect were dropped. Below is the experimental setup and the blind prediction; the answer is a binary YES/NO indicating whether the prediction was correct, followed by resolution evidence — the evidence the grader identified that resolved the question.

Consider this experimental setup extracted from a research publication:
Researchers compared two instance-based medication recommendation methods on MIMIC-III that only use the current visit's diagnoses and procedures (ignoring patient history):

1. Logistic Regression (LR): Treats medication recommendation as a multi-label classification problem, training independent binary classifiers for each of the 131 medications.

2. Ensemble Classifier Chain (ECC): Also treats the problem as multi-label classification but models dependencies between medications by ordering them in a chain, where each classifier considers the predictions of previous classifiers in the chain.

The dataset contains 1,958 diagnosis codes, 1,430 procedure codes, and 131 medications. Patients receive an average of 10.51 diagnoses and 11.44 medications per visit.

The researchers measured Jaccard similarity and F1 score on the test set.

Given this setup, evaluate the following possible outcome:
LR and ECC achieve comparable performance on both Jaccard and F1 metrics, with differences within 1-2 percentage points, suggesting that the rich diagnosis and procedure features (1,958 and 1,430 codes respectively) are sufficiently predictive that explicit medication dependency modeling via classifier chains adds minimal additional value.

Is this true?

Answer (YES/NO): YES